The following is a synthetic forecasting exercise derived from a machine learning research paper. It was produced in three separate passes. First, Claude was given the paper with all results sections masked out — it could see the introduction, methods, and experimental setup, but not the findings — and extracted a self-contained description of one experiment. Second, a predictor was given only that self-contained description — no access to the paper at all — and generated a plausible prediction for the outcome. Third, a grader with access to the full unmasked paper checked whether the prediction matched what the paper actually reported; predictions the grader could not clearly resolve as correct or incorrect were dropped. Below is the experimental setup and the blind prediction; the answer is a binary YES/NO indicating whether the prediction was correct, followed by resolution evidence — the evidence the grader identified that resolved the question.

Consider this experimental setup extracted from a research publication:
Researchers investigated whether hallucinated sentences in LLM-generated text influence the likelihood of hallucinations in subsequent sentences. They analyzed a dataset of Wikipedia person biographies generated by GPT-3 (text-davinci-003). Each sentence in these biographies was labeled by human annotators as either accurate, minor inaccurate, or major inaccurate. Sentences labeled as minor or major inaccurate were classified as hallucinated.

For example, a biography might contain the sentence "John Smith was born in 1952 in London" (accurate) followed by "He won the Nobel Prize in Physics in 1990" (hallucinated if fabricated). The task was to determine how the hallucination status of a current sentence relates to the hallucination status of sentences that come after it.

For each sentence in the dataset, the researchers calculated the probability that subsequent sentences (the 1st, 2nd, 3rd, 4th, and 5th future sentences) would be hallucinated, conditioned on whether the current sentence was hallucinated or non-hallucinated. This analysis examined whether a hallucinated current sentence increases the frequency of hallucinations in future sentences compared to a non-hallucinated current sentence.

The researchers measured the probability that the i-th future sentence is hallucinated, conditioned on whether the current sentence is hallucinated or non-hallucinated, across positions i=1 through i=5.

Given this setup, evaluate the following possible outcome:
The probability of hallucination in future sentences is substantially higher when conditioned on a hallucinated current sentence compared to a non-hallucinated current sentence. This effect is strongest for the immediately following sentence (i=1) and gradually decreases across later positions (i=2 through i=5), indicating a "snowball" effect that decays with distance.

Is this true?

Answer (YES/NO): NO